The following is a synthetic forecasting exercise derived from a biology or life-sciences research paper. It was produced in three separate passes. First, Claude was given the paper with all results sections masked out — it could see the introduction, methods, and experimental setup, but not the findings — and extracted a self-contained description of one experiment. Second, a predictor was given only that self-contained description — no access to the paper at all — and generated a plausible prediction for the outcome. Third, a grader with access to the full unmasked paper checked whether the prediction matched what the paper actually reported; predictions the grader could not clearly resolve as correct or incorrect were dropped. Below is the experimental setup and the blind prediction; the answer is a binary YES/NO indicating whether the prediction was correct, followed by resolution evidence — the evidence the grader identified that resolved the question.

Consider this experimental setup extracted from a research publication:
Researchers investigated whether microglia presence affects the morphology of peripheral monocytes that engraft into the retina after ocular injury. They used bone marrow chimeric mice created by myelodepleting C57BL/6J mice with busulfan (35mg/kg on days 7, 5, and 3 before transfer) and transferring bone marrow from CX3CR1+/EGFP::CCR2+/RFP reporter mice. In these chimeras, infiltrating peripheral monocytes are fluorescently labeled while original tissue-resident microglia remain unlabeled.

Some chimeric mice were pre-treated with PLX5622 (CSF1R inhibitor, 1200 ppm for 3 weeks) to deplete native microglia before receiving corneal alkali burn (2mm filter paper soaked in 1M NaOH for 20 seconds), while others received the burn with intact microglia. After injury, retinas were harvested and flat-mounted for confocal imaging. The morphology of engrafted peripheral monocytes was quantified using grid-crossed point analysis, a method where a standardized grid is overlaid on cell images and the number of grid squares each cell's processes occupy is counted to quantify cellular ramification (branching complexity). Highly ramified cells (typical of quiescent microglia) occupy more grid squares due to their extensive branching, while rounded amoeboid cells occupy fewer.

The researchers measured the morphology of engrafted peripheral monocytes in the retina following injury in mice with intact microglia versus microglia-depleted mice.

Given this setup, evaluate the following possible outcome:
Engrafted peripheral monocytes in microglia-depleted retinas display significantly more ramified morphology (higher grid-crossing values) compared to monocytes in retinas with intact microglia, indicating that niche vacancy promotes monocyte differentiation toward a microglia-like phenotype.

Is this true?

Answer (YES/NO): NO